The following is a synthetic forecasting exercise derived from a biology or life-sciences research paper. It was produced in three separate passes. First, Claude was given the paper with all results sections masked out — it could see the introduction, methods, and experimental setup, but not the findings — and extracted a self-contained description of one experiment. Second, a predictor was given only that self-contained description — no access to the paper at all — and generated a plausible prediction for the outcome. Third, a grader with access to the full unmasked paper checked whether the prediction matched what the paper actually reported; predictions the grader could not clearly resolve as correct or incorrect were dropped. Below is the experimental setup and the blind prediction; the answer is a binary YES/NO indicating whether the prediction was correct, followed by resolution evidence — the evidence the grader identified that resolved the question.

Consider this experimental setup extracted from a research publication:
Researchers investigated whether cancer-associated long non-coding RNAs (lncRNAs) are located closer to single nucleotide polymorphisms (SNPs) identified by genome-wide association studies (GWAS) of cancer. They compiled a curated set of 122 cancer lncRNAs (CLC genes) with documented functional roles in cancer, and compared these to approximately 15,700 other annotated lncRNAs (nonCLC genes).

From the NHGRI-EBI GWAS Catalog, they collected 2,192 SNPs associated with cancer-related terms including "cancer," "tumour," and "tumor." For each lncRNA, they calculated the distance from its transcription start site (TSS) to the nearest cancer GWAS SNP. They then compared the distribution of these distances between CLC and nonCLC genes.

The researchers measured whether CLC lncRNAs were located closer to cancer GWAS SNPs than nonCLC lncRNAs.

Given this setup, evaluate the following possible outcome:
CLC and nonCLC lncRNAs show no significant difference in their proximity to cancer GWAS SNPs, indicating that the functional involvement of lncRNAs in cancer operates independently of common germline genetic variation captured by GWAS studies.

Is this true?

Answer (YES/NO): NO